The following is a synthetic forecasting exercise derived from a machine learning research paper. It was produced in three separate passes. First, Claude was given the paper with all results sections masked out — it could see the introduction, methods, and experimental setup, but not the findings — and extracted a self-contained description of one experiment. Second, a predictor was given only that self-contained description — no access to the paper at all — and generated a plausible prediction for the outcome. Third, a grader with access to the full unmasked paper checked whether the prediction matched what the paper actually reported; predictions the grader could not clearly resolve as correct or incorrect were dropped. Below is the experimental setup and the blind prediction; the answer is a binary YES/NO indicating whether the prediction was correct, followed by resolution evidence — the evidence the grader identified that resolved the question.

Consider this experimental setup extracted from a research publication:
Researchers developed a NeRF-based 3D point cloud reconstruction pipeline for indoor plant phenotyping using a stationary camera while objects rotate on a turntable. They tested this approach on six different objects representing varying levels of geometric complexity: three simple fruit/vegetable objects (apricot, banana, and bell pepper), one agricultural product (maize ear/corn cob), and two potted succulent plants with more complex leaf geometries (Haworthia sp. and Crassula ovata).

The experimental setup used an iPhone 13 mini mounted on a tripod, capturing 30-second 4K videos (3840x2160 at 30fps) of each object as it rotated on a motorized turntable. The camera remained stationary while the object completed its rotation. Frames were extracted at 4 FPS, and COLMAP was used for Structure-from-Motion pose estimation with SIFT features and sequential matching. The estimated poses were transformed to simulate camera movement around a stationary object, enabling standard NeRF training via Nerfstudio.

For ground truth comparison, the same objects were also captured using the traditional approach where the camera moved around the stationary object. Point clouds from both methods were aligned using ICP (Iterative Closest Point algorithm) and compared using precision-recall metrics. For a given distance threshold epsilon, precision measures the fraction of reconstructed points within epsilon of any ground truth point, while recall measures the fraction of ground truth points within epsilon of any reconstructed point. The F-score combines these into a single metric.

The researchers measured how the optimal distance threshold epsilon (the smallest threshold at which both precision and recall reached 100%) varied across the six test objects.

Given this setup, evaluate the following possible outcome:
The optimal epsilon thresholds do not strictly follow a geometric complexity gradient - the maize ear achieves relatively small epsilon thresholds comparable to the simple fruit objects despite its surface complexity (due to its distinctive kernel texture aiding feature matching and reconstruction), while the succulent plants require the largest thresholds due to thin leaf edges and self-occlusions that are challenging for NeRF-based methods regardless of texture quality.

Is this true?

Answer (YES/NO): YES